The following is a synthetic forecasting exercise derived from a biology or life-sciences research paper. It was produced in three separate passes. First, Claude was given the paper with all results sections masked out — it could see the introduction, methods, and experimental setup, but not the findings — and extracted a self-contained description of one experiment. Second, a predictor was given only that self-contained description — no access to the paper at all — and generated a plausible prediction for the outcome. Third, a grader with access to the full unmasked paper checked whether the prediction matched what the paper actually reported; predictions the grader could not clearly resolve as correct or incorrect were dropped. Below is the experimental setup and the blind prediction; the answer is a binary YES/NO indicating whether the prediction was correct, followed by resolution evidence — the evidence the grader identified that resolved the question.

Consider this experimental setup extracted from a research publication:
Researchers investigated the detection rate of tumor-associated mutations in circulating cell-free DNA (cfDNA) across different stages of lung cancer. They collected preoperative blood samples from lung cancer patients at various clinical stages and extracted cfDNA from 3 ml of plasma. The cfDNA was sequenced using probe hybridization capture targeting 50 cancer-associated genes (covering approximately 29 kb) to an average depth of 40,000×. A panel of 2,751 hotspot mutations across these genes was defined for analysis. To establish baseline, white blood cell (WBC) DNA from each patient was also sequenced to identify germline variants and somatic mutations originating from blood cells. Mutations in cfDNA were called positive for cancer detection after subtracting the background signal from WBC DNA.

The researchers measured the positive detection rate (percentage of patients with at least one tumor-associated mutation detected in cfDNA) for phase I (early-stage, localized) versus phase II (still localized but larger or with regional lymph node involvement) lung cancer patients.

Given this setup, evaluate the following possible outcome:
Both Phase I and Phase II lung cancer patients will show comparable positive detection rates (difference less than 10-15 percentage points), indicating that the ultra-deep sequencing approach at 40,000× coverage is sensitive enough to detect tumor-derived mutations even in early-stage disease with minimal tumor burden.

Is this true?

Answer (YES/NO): YES